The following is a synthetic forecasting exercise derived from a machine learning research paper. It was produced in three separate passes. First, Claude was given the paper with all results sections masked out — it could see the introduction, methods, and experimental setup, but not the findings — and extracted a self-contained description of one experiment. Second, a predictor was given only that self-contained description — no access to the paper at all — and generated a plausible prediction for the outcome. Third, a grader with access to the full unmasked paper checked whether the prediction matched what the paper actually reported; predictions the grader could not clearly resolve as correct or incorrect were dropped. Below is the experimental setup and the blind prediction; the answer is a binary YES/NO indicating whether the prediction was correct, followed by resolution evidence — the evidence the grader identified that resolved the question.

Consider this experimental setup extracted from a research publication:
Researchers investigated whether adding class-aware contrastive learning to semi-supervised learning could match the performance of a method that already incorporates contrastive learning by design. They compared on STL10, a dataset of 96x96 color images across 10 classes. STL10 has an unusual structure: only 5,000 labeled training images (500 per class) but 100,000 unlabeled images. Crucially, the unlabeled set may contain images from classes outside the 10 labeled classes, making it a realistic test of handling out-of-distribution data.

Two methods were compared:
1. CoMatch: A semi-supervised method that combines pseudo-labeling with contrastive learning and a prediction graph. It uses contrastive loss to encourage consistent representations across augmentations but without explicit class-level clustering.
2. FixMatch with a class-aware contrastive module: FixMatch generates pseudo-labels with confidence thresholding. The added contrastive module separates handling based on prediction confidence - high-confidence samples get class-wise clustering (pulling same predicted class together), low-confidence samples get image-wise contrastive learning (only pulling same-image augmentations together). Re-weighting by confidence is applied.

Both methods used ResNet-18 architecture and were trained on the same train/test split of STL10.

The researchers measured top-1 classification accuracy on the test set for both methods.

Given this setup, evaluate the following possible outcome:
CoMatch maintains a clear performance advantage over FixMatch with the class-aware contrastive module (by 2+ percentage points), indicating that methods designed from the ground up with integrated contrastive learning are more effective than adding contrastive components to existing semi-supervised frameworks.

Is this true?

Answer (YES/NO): NO